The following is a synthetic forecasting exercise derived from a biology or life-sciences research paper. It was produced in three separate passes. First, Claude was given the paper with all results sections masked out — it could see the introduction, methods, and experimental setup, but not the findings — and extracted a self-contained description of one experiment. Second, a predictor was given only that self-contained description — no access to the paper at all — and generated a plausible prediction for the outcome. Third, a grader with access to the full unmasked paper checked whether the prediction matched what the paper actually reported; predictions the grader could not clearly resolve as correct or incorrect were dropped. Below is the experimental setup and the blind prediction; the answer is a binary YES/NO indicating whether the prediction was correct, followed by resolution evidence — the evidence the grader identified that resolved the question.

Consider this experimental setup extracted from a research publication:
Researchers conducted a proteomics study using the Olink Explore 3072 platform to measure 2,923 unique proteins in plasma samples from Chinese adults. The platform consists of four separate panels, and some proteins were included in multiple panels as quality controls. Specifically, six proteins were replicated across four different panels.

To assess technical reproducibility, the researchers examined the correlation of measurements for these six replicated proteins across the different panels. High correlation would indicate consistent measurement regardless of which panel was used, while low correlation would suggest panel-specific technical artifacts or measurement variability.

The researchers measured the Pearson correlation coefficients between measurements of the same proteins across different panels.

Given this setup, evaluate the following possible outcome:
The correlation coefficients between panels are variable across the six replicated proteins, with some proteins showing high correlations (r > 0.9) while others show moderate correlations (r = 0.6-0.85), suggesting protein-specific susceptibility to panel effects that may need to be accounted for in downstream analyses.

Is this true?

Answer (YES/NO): NO